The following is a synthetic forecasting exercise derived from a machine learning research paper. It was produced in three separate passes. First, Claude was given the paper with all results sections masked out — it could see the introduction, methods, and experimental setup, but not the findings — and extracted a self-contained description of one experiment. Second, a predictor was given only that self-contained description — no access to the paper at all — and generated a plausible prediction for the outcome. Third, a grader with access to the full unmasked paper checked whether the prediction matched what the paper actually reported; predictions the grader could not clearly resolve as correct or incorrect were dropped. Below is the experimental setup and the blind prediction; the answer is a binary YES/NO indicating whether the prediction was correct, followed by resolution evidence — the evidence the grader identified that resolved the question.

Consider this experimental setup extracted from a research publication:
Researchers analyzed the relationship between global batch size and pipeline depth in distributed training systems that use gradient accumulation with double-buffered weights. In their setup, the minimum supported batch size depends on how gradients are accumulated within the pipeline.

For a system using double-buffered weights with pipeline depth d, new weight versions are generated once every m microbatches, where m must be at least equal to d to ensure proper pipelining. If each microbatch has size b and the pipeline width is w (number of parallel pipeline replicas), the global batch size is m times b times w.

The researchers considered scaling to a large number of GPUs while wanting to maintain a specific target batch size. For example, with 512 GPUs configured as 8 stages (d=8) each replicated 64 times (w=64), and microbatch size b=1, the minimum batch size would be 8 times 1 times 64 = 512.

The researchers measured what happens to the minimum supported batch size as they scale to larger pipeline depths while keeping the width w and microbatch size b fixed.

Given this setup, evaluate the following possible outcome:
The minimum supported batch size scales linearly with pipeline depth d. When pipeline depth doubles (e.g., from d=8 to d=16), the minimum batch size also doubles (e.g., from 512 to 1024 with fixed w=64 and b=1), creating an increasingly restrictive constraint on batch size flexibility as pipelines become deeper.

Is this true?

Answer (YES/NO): YES